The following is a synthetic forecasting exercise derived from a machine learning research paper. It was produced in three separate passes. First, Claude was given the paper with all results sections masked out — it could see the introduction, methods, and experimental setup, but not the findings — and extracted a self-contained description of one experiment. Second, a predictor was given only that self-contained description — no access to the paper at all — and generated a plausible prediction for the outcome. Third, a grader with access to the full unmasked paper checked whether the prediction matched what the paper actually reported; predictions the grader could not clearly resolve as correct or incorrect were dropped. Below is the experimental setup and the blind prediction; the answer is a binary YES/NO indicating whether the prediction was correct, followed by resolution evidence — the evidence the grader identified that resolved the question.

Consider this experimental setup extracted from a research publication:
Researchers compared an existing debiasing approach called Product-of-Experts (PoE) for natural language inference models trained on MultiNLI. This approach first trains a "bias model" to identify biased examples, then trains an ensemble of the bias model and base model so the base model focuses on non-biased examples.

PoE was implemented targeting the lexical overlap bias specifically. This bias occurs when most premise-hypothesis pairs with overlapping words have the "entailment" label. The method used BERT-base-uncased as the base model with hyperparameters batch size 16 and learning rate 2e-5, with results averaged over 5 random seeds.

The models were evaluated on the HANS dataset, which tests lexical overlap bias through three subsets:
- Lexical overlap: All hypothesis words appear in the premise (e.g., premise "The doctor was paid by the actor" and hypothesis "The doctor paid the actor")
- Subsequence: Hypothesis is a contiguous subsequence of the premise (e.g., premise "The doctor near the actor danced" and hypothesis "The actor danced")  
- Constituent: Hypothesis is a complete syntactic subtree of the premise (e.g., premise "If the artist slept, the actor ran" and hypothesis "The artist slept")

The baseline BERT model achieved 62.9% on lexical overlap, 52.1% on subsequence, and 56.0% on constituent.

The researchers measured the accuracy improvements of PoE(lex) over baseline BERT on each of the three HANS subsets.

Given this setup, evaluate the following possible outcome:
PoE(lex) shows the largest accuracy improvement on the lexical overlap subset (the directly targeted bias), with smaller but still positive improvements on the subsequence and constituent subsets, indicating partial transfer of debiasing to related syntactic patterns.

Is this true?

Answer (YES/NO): NO